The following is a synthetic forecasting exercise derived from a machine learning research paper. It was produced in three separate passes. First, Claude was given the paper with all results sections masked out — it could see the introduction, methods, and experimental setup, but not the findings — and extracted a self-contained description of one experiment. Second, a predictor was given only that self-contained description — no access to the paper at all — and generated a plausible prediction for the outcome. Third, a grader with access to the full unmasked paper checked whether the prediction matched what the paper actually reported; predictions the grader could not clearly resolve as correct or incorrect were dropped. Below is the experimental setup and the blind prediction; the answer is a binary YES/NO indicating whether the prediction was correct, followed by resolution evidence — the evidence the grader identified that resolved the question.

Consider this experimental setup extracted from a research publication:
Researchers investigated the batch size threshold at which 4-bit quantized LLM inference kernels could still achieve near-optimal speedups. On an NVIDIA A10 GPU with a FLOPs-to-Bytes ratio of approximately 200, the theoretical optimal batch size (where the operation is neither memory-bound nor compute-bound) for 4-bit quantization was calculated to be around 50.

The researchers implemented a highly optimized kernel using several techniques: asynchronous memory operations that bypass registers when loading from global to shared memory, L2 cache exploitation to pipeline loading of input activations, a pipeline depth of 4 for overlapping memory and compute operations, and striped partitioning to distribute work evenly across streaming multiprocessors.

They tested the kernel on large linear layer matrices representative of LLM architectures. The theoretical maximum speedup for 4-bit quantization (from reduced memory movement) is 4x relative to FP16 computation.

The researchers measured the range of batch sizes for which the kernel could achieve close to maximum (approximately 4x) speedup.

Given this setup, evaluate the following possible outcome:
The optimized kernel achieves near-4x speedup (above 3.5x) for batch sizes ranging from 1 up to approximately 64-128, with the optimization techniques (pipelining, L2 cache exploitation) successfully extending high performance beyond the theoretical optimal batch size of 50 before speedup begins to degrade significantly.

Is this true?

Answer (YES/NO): NO